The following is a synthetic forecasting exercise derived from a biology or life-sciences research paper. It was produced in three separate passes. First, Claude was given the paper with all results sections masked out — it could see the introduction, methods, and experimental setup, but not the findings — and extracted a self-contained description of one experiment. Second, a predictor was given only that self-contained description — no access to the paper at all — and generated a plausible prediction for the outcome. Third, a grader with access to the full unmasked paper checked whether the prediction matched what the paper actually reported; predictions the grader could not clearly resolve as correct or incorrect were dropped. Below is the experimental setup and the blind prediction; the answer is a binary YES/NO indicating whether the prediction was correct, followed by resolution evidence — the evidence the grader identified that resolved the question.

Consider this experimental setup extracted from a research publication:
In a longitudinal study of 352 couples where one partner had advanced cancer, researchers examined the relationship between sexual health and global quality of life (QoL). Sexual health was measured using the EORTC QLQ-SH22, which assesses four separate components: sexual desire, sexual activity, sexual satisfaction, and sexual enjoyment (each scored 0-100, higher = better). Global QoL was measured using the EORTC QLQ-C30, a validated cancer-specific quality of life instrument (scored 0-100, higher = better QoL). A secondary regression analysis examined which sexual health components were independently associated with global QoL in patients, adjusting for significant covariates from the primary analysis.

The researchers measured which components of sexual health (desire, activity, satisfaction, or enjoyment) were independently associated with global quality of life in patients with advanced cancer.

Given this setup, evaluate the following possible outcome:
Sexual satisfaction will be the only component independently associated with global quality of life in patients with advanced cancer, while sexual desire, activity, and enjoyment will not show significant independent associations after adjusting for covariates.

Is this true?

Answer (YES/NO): NO